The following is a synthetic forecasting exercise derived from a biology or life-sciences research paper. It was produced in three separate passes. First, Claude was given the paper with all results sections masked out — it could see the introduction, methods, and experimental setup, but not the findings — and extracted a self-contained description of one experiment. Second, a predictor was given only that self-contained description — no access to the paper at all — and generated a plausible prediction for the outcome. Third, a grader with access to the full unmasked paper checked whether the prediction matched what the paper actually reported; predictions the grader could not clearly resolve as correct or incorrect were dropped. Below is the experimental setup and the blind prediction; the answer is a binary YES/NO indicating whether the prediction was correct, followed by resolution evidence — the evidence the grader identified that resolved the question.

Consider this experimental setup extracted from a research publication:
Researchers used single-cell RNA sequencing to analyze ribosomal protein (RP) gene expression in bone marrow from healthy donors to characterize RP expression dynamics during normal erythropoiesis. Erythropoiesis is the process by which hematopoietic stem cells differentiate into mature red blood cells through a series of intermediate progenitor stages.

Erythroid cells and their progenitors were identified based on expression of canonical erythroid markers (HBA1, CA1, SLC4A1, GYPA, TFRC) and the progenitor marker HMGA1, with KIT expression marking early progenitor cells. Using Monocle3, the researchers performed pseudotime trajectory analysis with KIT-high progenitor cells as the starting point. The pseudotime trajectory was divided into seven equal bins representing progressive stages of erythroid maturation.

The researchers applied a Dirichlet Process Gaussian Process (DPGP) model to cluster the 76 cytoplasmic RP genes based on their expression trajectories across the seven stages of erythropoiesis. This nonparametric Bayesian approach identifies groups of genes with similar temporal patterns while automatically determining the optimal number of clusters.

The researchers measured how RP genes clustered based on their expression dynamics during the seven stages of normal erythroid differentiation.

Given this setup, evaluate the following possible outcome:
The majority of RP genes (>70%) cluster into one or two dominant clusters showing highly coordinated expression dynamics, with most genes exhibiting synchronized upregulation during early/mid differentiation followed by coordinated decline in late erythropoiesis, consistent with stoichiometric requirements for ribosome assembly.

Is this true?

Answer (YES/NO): NO